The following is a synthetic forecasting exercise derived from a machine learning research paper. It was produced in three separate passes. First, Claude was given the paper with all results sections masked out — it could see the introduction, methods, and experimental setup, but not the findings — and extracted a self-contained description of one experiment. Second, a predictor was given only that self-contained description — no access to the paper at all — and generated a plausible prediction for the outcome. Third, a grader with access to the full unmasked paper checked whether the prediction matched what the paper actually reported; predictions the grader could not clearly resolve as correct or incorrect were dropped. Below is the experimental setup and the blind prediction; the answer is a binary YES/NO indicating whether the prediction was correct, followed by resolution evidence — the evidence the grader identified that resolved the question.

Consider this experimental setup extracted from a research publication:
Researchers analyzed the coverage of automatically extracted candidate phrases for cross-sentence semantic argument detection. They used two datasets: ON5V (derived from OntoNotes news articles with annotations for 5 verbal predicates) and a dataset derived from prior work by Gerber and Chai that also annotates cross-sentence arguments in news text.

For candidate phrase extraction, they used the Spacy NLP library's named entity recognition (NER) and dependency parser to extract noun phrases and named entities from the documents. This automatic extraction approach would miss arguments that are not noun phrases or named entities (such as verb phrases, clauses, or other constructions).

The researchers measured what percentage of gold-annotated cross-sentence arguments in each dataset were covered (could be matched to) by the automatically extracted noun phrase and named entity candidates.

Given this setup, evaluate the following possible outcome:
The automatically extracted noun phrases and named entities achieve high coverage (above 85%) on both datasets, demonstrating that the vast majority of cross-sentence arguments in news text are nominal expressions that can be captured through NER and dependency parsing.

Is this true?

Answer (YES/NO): NO